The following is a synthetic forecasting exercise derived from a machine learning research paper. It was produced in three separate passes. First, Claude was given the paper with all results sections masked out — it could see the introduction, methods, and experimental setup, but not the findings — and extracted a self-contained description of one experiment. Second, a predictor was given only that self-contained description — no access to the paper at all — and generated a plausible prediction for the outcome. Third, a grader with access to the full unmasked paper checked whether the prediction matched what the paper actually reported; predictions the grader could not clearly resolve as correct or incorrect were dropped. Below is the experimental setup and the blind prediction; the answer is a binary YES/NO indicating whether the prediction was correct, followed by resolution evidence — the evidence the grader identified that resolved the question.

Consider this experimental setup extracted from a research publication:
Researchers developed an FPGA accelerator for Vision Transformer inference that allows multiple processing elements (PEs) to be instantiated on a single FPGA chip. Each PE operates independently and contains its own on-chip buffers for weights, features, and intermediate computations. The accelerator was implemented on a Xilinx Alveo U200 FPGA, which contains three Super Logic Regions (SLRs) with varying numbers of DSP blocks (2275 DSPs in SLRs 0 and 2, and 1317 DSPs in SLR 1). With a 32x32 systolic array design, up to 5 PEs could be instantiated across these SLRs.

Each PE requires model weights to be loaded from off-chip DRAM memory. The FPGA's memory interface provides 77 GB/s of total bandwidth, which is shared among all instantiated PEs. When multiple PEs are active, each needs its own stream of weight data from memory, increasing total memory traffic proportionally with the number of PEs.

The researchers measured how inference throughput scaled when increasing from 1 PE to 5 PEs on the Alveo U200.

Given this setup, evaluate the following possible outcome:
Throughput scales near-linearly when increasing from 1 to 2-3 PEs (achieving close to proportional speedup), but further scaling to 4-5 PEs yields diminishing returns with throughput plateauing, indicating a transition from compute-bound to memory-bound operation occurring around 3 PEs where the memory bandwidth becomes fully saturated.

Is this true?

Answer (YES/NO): NO